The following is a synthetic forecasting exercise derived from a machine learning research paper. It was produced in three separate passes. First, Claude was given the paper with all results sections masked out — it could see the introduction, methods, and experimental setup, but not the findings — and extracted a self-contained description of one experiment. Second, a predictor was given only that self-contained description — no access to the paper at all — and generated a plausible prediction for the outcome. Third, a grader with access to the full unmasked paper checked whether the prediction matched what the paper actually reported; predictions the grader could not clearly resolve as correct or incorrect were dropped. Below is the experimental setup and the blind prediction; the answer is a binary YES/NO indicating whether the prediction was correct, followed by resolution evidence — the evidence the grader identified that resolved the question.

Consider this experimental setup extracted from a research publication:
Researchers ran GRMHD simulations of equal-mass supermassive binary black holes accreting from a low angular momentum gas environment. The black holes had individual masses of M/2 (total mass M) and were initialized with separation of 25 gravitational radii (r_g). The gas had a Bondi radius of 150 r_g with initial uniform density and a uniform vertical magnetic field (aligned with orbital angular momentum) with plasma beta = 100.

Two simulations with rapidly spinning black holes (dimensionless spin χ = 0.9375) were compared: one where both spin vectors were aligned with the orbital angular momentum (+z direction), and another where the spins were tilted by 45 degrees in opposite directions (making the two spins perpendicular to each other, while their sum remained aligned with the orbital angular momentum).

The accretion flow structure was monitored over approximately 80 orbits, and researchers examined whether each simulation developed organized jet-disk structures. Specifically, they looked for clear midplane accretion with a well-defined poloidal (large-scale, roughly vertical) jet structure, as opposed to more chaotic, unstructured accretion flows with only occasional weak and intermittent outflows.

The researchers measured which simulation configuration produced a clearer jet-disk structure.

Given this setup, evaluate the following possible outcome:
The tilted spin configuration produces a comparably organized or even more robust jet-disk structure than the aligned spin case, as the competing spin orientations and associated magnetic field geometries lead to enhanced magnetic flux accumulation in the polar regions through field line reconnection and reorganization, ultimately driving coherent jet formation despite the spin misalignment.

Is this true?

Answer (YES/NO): NO